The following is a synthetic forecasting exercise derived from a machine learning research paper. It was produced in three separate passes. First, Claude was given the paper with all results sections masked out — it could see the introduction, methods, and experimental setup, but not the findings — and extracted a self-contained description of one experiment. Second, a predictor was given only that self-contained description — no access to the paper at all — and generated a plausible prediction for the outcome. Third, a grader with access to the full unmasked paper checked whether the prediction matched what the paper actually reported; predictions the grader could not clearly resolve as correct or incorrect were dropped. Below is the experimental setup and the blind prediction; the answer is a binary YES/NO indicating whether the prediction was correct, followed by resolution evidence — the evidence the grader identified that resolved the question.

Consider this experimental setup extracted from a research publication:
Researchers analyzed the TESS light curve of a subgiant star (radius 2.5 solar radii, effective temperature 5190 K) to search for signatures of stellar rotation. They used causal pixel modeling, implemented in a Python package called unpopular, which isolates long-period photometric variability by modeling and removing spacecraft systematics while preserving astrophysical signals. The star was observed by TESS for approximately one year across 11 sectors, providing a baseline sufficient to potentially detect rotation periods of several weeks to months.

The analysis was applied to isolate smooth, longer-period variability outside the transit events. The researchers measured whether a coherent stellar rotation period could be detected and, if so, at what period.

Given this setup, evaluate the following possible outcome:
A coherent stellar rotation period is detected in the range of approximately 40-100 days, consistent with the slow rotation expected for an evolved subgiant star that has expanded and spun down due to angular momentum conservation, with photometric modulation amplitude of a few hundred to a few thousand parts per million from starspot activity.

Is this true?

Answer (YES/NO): NO